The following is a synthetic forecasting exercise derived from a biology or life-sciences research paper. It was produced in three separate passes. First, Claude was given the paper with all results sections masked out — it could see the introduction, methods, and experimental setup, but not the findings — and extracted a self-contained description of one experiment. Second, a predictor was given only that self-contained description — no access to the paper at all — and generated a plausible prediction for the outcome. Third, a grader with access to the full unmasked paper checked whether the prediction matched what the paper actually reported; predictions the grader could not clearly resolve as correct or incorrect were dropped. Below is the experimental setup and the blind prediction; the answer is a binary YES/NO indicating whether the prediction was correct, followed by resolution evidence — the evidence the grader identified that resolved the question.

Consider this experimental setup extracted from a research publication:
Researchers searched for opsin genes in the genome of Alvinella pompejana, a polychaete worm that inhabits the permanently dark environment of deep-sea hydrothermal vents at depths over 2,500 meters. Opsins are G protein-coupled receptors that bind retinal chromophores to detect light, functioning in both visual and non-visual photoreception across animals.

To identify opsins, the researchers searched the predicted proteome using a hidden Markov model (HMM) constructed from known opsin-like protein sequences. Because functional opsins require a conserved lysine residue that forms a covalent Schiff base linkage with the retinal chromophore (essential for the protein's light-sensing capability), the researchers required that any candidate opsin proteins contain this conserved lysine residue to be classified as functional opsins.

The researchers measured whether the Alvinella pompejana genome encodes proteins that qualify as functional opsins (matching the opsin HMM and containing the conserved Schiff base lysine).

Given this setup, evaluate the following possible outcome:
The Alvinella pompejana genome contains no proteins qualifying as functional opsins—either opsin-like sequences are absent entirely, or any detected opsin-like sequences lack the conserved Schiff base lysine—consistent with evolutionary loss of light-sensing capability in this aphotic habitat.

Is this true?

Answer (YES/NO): YES